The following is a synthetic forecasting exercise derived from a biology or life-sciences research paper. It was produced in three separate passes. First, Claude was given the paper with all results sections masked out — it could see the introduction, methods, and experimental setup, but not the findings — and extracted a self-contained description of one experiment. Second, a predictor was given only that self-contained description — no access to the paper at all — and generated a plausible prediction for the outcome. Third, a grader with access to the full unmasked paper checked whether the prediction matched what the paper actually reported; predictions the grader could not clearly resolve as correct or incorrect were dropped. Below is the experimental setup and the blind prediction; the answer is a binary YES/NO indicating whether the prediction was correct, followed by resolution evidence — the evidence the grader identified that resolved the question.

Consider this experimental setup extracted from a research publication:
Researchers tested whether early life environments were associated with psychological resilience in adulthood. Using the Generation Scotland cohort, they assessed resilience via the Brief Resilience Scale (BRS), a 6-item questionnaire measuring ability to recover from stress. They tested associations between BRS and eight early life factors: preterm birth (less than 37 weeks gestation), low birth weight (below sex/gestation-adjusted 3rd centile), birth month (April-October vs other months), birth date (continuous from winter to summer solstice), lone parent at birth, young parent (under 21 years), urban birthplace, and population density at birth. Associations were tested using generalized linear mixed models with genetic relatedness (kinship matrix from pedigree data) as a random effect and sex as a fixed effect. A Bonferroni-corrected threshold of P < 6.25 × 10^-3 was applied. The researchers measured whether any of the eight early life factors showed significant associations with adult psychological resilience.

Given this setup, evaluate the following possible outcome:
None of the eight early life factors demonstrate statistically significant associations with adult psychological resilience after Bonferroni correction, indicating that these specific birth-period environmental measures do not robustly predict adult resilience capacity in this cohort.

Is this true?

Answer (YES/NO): YES